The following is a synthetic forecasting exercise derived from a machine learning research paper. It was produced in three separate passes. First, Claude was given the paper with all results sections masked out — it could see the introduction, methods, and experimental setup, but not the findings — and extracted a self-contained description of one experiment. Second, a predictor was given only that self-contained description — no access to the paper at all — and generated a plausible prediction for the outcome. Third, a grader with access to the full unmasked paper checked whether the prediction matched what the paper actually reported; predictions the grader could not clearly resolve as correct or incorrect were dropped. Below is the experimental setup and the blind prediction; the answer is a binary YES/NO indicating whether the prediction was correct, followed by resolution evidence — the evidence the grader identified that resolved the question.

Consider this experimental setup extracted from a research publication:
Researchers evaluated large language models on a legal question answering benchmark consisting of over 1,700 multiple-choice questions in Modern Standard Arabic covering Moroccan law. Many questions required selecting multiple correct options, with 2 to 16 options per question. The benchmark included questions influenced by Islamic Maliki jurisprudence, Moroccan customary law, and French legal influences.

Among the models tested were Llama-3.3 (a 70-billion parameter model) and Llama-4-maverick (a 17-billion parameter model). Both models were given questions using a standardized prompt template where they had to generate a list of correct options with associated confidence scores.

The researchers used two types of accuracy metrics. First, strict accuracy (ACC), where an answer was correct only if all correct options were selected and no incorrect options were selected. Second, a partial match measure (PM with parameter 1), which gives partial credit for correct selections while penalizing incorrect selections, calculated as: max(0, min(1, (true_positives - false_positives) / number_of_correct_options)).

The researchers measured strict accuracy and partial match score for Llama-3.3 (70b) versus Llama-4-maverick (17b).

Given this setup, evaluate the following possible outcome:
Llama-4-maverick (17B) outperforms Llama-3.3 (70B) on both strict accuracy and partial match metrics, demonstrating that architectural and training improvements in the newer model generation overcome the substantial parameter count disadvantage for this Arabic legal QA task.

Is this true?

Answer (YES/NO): YES